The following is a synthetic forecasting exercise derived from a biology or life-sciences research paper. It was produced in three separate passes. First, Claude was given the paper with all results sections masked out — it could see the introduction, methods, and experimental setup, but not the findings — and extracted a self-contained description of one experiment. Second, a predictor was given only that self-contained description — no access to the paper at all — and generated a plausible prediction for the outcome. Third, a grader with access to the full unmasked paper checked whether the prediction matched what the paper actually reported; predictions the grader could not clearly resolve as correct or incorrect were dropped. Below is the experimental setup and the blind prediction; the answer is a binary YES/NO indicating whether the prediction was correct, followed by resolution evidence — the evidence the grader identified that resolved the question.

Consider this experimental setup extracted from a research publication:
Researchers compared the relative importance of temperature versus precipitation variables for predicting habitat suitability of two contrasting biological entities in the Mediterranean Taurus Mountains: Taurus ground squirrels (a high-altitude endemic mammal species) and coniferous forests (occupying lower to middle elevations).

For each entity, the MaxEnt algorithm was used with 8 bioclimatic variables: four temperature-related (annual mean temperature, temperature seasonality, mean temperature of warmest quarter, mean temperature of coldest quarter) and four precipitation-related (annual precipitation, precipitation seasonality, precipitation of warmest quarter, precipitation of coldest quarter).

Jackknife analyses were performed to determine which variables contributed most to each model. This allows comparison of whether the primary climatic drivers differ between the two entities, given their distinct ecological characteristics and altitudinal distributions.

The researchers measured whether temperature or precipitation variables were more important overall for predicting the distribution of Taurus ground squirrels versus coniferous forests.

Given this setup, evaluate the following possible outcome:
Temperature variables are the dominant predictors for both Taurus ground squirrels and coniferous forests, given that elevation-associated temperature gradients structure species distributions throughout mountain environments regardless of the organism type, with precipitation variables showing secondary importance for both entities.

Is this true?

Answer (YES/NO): NO